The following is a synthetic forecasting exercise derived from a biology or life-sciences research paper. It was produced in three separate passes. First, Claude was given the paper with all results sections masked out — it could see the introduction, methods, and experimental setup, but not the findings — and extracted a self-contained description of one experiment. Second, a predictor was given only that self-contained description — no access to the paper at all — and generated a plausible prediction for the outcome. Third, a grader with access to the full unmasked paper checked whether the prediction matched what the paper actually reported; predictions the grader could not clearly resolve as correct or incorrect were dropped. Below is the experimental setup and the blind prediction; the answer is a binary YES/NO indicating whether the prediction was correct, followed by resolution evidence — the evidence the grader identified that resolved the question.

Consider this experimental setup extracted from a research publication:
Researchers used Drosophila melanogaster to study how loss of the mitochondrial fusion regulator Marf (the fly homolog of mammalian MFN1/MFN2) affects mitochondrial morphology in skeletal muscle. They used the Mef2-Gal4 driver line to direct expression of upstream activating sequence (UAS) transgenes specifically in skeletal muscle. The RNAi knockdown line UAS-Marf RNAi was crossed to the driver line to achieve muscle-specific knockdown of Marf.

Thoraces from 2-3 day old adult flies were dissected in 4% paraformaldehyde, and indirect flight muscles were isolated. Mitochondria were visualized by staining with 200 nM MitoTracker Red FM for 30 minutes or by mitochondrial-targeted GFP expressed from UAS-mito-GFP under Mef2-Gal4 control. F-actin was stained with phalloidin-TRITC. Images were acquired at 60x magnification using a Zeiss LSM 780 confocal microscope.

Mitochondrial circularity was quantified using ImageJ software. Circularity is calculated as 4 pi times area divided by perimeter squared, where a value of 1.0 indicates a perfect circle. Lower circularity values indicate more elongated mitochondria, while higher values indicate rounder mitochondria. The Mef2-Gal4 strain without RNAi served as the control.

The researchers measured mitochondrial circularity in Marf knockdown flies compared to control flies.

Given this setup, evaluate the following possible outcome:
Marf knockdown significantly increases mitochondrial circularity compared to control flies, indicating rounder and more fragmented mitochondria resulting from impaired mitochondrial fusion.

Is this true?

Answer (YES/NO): YES